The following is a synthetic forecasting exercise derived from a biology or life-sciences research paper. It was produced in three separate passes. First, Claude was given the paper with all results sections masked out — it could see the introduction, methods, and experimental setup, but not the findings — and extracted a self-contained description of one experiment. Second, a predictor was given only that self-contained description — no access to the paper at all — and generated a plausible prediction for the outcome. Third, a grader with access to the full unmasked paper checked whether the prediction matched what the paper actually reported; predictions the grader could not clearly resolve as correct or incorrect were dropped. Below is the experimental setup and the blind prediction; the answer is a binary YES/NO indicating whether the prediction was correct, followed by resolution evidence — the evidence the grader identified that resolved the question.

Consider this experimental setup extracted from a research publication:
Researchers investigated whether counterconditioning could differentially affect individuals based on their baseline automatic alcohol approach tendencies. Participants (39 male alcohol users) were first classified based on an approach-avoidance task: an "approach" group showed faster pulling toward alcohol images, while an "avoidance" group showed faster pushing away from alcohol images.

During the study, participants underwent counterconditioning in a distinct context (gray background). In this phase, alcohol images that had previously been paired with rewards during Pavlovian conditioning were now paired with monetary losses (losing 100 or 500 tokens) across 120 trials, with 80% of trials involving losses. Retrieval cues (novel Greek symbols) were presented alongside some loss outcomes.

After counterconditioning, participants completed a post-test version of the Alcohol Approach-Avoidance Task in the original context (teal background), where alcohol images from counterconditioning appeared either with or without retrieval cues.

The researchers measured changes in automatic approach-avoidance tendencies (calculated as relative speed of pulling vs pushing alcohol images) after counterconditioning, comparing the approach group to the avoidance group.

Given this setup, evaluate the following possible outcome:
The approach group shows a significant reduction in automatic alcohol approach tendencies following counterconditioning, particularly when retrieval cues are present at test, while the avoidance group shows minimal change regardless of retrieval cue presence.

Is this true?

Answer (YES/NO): YES